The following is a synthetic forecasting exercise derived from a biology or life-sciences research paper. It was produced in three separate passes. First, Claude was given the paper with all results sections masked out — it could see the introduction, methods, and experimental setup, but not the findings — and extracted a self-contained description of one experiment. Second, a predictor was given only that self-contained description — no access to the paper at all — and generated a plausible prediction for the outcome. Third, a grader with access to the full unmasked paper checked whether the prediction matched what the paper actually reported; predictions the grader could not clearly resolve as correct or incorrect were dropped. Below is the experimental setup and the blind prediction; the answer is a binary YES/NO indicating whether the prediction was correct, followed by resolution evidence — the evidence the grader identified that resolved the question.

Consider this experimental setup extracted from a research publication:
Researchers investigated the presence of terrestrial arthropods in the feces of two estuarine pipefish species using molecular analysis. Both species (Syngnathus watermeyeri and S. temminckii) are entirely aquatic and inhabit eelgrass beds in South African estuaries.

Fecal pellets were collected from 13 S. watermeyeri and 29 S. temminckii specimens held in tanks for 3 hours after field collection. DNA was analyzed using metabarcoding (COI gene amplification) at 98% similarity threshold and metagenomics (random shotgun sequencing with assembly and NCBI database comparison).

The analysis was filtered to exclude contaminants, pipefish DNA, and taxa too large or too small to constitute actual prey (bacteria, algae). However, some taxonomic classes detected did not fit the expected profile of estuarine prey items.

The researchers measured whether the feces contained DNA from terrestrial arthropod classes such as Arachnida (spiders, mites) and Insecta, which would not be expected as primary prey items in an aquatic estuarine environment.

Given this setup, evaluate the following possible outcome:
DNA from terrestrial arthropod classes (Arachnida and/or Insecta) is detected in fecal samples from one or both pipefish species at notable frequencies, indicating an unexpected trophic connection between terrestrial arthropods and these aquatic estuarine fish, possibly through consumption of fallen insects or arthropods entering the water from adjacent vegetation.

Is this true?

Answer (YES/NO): YES